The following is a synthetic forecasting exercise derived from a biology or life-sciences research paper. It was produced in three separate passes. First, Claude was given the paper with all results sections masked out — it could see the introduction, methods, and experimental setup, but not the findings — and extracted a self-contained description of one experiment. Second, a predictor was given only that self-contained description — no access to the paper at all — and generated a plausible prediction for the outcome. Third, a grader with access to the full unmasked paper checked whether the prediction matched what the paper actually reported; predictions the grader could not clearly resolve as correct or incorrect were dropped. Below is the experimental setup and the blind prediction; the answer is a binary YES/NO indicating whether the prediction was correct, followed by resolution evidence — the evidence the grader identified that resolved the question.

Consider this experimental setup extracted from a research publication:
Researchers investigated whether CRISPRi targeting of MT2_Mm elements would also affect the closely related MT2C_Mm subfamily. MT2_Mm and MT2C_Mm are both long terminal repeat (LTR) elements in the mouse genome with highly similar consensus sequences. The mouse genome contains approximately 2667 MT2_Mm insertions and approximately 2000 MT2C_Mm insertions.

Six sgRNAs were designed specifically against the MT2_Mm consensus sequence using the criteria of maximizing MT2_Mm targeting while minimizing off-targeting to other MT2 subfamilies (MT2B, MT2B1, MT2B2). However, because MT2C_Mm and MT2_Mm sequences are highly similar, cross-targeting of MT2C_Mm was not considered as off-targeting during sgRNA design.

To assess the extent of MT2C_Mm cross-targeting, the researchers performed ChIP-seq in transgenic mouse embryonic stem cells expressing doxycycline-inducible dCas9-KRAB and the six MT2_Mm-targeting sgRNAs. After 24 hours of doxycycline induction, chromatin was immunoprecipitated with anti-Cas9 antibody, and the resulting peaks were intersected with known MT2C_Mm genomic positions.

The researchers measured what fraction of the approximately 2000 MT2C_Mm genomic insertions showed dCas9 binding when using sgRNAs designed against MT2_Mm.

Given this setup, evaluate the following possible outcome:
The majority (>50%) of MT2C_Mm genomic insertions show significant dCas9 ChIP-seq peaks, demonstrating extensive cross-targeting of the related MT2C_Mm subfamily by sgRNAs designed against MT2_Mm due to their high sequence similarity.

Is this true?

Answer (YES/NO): YES